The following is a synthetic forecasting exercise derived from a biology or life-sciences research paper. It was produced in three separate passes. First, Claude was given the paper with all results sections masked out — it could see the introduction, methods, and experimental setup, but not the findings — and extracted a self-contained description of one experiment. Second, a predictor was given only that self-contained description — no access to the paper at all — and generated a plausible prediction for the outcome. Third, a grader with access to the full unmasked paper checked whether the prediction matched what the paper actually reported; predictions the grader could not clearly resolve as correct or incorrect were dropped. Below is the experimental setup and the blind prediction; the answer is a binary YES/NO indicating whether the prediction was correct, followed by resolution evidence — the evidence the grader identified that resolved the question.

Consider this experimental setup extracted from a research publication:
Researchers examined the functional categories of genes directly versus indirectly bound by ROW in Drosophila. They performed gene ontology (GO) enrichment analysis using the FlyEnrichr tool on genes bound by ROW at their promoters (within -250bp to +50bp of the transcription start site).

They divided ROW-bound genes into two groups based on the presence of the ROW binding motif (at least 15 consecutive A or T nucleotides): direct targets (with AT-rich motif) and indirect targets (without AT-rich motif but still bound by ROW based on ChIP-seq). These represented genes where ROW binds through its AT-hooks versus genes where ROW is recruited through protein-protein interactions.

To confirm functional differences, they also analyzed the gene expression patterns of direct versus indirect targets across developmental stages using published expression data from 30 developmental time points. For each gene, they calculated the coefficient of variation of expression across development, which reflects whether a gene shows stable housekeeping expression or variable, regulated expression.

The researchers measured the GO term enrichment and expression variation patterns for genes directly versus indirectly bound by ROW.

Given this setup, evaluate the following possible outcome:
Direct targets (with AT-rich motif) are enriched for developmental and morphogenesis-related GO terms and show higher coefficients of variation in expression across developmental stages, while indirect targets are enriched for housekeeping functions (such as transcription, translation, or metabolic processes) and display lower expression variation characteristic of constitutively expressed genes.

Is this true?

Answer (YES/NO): NO